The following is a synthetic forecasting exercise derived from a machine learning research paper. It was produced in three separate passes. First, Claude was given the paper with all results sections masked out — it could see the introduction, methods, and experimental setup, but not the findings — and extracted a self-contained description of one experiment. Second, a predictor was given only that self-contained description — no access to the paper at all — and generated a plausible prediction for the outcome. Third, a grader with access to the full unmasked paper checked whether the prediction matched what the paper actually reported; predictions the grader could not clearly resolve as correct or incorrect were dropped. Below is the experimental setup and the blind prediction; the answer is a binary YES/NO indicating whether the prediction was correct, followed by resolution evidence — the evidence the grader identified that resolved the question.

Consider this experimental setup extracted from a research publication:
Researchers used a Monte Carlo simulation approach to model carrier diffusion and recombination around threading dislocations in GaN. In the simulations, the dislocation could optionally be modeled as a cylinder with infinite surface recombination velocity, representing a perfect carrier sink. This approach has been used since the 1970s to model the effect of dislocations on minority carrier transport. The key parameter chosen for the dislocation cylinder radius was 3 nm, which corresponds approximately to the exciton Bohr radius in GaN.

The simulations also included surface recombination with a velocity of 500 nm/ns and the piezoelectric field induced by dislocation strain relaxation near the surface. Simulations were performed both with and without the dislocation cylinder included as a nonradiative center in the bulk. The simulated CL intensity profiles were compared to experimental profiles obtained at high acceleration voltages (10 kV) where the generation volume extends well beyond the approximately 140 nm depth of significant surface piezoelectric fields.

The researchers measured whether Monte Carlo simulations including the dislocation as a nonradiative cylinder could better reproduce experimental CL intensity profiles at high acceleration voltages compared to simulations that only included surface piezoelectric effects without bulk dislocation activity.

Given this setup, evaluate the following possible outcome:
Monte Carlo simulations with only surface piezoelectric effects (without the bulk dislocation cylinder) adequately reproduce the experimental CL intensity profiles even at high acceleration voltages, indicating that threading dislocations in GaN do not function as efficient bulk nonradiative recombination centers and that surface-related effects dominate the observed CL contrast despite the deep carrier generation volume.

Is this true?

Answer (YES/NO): NO